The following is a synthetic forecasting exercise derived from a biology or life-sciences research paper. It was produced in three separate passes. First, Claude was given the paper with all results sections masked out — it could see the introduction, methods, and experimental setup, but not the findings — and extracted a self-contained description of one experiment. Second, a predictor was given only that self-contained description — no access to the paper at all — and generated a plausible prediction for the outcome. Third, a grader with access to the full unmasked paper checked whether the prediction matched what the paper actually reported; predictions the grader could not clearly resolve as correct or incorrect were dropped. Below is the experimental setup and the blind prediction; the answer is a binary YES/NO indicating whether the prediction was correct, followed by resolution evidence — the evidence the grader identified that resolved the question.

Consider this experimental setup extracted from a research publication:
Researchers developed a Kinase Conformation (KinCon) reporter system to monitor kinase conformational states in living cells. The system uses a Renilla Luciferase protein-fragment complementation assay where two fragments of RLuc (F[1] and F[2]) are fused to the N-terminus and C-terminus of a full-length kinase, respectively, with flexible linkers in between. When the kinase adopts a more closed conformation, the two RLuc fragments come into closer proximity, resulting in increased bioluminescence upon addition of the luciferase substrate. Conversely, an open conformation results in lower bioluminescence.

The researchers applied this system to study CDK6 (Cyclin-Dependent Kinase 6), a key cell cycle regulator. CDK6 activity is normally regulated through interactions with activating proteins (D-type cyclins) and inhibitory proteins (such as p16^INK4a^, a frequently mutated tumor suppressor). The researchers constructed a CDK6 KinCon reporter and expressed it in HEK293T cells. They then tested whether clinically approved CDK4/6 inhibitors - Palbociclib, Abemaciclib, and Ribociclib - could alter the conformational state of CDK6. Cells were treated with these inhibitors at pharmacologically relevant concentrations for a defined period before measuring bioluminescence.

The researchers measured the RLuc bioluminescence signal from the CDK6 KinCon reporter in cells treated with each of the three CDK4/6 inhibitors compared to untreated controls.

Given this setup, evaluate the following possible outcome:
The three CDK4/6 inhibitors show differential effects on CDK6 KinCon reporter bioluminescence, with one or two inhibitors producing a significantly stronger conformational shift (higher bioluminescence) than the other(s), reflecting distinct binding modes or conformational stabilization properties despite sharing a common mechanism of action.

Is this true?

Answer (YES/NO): NO